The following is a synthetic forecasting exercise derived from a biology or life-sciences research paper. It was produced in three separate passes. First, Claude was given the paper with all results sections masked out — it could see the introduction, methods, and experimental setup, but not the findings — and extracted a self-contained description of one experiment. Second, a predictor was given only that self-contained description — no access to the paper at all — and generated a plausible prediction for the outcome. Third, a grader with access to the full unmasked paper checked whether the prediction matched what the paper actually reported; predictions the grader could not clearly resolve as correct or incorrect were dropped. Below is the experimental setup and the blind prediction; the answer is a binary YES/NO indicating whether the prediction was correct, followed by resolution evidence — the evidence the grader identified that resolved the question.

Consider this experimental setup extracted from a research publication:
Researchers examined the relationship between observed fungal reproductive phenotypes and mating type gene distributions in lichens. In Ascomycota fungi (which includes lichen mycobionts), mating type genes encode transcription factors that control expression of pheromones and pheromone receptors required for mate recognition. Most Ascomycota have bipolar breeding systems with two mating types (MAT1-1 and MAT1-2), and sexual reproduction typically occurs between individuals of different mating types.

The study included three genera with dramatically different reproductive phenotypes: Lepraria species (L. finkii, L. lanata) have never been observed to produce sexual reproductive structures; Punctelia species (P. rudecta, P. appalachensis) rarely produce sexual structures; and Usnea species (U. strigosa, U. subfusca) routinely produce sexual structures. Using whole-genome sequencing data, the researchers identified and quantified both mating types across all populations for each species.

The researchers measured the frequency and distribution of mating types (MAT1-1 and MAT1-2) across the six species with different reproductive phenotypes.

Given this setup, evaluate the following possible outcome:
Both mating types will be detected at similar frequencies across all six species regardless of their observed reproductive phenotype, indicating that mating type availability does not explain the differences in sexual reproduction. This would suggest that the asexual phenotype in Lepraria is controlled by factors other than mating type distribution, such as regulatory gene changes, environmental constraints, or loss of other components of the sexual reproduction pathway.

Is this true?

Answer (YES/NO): YES